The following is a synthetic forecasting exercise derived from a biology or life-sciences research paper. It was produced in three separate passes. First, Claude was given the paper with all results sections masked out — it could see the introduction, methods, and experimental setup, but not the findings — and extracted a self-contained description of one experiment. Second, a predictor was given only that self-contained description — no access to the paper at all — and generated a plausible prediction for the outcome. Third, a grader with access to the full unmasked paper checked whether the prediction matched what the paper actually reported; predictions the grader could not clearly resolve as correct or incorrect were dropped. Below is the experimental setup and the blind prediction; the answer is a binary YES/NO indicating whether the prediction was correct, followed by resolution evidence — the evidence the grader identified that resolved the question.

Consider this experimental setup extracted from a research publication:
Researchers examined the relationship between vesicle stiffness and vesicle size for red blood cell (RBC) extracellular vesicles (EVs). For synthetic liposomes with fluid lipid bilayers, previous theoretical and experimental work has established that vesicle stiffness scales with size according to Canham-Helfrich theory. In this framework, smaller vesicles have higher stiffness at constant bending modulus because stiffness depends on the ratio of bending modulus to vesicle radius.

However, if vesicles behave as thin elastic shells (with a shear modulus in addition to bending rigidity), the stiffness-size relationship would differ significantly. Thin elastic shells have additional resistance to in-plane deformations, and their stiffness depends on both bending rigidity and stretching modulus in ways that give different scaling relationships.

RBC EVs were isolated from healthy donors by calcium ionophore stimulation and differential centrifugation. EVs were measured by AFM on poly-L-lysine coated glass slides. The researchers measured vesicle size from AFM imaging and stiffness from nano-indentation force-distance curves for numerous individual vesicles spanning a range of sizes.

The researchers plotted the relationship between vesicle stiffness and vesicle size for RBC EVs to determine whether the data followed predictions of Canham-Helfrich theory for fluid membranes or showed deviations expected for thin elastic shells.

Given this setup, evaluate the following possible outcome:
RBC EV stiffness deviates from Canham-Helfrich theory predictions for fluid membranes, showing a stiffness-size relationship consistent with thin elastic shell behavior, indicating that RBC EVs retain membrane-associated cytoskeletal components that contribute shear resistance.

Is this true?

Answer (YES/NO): NO